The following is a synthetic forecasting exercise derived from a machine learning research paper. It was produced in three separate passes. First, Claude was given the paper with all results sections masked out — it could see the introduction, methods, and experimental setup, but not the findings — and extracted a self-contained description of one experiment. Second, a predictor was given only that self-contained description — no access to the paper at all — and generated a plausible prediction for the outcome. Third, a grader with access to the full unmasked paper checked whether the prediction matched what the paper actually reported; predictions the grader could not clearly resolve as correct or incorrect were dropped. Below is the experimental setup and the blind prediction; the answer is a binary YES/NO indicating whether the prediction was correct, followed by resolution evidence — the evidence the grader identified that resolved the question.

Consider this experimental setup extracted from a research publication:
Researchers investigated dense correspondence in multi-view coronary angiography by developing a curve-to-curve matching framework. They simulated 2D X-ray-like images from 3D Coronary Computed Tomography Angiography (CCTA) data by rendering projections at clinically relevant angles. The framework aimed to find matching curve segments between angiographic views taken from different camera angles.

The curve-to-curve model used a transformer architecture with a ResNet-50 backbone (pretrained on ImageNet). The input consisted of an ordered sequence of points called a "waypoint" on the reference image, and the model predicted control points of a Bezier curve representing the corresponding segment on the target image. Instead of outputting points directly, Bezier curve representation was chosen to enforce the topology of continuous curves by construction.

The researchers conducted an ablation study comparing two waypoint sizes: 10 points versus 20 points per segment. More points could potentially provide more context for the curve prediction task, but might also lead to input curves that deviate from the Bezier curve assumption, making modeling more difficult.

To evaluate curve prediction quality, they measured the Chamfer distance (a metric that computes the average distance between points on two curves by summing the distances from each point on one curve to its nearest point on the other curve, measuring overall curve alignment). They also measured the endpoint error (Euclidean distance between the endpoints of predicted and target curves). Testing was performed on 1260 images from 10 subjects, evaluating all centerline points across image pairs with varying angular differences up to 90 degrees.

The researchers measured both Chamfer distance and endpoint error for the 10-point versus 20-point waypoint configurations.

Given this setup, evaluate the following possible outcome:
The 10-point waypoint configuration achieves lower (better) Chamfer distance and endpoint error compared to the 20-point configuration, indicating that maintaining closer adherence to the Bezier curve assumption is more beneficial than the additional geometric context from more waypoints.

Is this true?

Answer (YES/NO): NO